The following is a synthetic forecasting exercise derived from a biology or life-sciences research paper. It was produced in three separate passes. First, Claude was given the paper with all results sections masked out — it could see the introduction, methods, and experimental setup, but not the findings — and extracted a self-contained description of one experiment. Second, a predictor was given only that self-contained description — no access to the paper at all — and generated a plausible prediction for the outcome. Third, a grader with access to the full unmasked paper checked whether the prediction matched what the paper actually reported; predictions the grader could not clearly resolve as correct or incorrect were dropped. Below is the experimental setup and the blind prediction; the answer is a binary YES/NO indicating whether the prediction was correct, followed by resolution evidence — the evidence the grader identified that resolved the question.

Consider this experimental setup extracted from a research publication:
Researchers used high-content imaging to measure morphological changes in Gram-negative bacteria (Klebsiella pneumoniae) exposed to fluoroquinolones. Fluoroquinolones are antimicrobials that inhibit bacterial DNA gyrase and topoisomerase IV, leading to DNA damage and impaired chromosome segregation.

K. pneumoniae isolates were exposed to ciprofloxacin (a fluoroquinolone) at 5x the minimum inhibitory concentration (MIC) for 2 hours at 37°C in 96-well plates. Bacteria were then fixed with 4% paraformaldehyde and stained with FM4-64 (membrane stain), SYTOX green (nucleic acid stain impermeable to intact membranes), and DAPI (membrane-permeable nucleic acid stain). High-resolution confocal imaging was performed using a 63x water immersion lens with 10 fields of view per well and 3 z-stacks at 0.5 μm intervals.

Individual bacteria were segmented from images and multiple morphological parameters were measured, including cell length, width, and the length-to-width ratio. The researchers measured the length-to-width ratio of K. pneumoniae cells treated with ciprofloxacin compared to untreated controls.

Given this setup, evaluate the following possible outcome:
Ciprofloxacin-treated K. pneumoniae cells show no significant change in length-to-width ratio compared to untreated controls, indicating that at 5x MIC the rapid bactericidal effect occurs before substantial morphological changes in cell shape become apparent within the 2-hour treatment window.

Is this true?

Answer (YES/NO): NO